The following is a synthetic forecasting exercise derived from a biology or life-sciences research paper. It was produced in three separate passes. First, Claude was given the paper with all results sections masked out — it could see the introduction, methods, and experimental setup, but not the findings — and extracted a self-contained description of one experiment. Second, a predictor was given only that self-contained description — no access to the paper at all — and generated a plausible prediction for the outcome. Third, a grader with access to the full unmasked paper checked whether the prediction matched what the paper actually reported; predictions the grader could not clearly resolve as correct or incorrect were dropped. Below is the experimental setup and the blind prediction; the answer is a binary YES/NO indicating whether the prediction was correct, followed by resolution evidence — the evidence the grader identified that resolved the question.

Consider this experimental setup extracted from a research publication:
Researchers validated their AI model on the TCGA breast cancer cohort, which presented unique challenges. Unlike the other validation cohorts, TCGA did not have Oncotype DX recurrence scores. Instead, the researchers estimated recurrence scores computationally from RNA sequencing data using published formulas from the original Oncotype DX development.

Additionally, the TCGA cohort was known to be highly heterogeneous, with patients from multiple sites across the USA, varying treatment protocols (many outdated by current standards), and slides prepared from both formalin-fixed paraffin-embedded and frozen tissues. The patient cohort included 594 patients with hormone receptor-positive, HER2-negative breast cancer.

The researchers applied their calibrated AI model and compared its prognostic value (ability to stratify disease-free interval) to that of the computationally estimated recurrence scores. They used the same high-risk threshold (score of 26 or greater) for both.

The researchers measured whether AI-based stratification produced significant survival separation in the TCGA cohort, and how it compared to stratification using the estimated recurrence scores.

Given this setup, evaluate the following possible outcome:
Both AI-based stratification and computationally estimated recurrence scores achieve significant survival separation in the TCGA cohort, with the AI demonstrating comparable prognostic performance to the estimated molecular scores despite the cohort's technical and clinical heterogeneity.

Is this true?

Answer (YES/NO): NO